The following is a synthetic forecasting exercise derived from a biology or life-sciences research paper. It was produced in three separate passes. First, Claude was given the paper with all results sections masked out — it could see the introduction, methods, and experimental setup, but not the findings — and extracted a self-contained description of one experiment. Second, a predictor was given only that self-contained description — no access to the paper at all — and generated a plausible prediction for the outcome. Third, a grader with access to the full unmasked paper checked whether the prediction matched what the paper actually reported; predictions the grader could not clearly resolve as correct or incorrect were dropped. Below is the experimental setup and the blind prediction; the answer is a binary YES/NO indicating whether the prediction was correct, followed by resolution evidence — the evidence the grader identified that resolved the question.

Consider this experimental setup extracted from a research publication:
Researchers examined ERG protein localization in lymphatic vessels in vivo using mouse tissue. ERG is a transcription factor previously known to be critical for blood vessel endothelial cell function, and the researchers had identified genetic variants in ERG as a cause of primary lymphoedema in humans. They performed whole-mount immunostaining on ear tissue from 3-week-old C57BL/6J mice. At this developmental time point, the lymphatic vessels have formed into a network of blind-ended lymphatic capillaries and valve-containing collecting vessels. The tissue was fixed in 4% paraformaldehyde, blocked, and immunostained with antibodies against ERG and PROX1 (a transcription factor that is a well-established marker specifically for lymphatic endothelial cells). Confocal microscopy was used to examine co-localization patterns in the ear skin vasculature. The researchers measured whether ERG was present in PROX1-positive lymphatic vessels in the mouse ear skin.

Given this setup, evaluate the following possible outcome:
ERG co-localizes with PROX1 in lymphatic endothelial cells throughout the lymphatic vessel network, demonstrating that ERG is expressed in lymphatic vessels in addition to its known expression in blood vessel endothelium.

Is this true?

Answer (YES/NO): YES